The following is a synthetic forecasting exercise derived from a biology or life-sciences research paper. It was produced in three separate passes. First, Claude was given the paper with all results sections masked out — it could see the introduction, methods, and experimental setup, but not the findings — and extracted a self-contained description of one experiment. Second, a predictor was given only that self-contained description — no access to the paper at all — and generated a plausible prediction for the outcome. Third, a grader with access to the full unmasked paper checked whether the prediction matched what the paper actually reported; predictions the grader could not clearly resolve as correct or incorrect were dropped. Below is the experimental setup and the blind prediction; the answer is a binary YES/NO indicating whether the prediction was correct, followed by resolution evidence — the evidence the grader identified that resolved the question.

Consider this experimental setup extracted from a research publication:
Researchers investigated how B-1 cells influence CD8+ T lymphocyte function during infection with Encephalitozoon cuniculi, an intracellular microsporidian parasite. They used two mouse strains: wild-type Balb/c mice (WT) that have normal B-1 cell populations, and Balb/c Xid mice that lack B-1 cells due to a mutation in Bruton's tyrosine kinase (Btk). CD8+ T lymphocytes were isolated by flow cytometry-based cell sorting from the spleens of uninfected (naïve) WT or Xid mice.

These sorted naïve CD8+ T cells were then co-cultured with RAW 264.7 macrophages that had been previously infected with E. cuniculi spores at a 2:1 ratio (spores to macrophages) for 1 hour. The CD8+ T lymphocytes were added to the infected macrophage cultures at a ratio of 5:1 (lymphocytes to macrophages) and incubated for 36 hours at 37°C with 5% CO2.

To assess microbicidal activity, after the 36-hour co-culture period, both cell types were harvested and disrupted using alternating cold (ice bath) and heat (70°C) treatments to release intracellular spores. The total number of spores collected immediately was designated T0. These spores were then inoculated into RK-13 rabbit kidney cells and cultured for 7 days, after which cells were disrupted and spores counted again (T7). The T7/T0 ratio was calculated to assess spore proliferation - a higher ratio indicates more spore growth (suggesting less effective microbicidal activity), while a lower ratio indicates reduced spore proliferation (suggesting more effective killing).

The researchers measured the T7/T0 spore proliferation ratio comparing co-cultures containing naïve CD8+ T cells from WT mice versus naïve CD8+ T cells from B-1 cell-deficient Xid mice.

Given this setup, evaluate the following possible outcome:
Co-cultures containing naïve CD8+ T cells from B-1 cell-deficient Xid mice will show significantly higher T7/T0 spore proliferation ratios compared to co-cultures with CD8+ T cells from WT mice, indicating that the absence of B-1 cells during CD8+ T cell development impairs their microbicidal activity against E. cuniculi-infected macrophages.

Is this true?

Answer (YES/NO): YES